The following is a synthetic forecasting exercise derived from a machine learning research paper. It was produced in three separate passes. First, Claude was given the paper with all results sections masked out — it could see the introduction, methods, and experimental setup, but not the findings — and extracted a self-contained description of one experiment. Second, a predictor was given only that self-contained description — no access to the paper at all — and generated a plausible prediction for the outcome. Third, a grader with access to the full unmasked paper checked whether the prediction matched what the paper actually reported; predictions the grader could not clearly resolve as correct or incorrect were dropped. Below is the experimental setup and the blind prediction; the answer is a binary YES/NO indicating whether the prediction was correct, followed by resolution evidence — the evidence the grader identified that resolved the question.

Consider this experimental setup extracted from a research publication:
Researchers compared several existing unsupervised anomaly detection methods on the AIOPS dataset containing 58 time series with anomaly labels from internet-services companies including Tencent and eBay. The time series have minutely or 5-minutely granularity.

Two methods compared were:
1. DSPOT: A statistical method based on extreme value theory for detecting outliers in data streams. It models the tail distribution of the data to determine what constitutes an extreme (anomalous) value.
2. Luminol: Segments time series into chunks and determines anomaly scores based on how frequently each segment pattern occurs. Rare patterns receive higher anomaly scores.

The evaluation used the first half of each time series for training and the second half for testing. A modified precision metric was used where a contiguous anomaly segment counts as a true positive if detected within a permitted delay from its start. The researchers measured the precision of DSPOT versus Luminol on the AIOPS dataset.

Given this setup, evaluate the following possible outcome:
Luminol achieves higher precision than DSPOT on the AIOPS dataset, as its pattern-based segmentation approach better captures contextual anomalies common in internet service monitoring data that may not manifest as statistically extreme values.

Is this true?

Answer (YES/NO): NO